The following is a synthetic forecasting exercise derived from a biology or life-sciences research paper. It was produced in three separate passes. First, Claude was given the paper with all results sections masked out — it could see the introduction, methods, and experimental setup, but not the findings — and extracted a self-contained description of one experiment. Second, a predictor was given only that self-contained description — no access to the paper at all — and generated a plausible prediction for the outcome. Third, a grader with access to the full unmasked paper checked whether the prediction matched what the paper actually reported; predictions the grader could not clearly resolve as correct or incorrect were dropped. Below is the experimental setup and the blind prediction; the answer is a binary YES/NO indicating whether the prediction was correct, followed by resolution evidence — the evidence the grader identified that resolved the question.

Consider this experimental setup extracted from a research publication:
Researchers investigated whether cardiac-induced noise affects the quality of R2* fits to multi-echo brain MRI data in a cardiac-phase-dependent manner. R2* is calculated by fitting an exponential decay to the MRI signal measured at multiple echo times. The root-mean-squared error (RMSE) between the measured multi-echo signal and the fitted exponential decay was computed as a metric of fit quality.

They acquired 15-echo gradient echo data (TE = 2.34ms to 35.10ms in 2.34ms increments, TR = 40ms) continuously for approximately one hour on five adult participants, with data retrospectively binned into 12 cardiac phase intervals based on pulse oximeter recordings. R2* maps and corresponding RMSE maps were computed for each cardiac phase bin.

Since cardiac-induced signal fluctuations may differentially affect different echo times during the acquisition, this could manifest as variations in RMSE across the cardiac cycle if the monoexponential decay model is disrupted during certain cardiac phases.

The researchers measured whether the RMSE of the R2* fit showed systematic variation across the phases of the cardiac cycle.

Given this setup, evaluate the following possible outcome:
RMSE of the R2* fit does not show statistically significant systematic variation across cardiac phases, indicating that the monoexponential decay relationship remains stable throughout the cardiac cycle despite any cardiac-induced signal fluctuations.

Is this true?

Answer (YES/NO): NO